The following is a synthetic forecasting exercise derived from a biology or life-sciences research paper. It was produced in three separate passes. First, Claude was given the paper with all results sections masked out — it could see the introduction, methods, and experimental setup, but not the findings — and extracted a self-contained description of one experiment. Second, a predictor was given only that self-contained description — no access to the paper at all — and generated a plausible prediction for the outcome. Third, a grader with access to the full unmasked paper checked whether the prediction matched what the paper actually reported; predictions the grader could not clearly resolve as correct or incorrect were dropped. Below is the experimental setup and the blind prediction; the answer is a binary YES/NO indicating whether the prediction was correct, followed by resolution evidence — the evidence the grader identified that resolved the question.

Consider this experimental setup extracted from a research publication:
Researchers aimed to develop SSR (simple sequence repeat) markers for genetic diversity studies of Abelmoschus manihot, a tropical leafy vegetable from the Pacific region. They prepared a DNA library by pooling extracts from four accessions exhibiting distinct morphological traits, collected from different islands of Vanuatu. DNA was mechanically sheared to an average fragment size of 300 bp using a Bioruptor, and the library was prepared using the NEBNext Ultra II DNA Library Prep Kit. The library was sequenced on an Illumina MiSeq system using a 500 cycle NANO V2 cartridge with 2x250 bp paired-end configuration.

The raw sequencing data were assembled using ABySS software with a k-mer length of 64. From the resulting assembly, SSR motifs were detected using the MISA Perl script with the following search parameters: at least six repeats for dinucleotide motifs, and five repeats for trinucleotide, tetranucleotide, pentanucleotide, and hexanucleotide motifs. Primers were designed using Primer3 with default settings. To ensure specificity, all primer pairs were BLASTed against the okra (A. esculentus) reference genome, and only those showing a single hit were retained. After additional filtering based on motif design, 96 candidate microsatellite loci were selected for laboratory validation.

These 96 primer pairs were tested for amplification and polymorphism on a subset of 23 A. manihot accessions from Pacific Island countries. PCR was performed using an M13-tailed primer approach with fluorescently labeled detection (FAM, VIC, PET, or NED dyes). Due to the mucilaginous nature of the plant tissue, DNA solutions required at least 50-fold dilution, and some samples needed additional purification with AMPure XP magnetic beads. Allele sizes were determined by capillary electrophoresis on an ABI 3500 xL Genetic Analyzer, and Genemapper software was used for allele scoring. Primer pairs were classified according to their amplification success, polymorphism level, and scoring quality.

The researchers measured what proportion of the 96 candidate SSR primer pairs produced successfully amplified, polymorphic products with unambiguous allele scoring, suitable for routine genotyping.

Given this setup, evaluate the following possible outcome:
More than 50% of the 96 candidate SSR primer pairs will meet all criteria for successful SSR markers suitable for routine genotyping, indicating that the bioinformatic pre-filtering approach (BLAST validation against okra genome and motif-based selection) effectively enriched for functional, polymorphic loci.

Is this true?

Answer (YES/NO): NO